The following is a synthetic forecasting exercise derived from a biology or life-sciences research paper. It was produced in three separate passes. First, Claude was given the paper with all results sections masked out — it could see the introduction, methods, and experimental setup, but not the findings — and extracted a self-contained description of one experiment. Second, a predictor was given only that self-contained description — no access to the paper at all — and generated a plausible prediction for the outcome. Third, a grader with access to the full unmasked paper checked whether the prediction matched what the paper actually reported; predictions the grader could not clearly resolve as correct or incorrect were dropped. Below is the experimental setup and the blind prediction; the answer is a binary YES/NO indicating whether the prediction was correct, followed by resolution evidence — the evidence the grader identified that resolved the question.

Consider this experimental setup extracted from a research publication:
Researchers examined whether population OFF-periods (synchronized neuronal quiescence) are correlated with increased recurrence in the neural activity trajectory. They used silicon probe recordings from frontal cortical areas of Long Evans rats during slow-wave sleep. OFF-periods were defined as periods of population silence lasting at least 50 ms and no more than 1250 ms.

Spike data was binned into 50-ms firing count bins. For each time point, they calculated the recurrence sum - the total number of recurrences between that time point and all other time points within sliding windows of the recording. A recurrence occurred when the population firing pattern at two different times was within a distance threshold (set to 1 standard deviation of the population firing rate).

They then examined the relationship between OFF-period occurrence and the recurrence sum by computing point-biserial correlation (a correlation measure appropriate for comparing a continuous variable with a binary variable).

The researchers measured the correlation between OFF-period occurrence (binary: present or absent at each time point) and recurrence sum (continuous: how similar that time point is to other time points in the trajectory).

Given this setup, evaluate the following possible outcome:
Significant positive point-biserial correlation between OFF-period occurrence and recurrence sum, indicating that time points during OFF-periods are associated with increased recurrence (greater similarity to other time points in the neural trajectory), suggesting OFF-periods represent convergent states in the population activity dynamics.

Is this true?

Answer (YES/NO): YES